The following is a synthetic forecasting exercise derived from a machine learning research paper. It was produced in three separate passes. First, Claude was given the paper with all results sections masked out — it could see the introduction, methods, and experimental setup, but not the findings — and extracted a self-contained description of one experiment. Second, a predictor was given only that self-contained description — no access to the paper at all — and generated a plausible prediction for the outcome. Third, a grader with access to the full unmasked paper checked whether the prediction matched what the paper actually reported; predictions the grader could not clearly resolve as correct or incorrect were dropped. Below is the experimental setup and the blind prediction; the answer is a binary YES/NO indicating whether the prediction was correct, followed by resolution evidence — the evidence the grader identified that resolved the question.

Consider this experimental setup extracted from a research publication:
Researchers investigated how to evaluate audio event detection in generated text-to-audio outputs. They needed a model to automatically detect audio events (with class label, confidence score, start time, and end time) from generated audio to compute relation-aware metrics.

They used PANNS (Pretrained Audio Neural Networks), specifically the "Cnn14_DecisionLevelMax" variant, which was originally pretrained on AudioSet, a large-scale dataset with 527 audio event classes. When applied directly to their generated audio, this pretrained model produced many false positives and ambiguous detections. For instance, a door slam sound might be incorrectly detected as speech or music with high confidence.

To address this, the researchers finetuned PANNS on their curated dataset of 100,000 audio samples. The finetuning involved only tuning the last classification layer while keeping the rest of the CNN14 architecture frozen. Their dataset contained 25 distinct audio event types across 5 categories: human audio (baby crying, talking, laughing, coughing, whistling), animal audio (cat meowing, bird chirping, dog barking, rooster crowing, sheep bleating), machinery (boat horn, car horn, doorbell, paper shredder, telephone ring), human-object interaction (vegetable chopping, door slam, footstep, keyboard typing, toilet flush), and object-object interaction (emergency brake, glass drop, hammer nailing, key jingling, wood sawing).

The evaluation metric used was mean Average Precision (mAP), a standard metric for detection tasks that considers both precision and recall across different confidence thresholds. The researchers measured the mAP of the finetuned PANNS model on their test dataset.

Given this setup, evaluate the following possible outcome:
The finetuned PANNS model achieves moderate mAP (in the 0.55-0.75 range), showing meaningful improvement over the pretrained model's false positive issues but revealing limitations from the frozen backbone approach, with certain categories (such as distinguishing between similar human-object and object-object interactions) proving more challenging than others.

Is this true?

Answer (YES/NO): NO